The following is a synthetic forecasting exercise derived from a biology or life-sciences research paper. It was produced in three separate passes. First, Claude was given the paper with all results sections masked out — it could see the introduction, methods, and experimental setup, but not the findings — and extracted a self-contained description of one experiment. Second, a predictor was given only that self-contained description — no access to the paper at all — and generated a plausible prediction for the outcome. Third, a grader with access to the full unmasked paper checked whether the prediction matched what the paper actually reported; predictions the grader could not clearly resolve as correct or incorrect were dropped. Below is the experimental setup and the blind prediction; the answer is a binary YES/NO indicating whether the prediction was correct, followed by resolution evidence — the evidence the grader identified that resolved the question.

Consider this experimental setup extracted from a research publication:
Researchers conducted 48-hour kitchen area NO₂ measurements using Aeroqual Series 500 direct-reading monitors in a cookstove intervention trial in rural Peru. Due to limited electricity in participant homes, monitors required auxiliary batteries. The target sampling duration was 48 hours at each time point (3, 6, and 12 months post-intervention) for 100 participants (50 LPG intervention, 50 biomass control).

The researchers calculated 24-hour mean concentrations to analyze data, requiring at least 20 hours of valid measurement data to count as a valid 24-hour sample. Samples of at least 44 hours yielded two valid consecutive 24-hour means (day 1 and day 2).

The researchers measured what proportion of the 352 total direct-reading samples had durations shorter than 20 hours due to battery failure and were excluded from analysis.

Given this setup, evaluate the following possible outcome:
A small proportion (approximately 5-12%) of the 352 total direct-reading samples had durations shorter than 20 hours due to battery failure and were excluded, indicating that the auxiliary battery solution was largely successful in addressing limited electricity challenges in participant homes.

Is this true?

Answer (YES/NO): NO